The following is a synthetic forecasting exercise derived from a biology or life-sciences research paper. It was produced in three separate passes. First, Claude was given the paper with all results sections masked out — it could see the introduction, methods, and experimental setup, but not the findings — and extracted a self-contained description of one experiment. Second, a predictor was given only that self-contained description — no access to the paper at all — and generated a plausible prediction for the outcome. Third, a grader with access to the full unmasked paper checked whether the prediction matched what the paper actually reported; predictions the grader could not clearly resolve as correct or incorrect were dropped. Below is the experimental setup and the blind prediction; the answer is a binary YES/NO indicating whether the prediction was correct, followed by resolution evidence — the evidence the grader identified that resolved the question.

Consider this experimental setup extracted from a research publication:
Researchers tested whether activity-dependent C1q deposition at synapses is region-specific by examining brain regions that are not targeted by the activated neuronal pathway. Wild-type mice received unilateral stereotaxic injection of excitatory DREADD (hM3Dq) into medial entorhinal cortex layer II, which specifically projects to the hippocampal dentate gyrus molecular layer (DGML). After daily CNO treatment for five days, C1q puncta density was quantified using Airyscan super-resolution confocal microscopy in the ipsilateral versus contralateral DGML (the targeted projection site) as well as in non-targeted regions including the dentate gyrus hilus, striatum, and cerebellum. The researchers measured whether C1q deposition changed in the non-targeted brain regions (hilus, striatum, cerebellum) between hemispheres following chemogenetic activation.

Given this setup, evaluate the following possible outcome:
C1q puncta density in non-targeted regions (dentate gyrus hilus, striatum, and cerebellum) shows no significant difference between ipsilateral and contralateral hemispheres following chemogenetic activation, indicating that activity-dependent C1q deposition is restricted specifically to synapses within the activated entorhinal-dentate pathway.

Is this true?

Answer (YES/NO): YES